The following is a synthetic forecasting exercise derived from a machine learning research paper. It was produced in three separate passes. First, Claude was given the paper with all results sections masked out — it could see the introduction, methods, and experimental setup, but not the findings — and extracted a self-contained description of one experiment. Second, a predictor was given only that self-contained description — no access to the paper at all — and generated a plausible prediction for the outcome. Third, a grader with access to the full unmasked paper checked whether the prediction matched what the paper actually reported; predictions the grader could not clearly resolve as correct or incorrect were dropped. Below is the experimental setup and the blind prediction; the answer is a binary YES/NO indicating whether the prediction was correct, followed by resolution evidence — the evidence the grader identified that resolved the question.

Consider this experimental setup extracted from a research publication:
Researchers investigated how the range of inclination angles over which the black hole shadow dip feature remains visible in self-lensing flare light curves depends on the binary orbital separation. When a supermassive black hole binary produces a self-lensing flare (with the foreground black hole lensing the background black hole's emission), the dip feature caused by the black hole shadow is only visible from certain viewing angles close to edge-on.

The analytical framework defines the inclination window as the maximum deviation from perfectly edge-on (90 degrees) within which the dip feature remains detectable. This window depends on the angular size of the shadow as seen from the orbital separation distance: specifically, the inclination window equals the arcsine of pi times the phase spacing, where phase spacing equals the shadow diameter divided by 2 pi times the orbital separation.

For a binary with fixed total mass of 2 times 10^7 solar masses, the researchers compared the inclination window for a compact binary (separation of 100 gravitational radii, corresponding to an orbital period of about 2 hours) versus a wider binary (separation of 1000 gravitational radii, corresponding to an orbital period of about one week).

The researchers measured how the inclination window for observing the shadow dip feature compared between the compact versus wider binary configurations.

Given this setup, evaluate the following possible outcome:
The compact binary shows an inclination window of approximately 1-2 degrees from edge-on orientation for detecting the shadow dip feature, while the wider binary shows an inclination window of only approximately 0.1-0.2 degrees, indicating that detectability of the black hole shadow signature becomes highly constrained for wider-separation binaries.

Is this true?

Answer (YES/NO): NO